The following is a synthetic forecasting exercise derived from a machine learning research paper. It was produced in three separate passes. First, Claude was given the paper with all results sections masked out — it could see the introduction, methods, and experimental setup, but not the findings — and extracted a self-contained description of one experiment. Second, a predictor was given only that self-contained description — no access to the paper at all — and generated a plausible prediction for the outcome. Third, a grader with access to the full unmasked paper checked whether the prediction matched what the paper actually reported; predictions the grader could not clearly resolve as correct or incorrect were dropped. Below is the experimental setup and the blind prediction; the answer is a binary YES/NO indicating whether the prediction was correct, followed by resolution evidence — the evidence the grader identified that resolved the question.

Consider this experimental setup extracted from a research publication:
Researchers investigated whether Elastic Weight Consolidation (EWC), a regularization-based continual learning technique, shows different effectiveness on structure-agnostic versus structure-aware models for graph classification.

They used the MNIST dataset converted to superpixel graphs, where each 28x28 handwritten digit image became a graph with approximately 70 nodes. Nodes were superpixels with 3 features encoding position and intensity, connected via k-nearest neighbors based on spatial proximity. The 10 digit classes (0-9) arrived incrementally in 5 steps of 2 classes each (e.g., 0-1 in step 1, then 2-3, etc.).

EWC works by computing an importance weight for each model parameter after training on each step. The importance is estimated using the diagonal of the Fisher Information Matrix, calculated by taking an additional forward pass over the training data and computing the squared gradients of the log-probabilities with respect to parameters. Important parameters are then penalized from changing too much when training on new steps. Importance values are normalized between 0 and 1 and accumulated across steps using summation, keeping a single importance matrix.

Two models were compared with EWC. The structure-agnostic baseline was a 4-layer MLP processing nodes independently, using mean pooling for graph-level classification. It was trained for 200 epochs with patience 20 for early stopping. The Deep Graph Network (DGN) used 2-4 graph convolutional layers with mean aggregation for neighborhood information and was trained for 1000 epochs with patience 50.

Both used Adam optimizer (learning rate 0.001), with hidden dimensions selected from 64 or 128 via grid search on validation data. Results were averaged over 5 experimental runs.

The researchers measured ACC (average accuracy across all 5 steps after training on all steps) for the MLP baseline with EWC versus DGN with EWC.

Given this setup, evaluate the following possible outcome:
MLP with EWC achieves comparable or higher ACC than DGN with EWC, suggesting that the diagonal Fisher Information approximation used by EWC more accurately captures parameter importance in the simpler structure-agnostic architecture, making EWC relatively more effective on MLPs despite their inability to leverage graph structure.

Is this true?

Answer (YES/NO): NO